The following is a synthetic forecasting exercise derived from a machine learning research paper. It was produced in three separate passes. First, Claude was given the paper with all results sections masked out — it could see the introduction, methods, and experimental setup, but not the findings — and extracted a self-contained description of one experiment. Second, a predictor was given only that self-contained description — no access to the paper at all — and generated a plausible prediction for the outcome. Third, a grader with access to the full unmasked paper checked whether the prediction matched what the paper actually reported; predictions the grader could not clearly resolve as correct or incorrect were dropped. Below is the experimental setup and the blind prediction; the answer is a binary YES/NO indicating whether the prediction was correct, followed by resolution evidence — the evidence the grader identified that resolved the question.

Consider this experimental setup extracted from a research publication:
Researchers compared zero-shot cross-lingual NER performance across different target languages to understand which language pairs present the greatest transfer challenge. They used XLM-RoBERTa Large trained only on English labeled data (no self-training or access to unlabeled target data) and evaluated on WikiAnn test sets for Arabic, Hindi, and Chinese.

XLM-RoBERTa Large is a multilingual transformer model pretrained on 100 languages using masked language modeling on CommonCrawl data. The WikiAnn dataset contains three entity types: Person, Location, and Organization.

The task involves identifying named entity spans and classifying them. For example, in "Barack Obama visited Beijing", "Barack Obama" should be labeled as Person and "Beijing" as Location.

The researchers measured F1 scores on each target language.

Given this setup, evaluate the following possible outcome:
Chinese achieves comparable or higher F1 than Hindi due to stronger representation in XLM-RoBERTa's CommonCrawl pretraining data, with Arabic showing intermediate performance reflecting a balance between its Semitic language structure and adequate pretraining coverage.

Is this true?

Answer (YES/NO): NO